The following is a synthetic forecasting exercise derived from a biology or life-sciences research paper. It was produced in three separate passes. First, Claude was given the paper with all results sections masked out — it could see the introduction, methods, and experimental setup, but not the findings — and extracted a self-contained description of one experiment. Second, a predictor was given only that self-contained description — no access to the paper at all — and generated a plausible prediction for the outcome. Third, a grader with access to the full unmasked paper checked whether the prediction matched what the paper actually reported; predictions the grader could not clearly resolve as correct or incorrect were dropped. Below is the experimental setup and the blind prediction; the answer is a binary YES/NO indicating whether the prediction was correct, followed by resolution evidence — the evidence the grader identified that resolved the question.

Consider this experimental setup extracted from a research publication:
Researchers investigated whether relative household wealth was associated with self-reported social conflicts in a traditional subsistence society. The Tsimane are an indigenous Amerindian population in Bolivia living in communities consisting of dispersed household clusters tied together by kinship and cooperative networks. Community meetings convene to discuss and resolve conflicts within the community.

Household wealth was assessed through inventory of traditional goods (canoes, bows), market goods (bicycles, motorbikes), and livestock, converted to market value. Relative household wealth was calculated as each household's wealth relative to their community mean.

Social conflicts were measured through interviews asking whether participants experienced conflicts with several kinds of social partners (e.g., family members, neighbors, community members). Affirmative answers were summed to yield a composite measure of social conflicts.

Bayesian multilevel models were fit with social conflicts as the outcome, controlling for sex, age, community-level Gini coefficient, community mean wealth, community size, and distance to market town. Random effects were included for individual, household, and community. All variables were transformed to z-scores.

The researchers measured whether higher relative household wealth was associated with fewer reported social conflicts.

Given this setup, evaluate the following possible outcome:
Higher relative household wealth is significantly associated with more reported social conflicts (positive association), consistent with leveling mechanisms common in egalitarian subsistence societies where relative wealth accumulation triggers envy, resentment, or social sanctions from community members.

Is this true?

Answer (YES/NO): NO